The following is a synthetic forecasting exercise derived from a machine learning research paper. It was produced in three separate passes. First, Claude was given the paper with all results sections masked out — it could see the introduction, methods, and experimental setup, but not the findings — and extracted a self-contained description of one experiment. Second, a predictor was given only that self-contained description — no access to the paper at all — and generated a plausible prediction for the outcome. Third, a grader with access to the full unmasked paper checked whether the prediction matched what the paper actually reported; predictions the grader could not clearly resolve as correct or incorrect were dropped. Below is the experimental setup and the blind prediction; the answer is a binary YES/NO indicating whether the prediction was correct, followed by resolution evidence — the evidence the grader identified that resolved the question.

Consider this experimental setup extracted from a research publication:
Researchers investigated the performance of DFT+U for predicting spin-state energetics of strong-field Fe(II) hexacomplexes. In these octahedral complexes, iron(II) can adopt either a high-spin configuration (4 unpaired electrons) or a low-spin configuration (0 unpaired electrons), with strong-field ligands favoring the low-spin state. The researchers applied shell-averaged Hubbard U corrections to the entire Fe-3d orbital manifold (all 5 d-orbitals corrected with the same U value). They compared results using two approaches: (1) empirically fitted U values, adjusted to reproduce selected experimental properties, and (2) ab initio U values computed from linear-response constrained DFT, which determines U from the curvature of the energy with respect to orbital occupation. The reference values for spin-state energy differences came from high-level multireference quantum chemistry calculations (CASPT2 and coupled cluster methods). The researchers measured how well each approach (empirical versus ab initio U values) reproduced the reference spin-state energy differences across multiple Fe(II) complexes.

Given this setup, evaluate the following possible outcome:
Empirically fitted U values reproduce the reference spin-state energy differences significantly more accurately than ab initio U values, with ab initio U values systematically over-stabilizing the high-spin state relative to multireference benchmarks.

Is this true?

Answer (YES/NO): YES